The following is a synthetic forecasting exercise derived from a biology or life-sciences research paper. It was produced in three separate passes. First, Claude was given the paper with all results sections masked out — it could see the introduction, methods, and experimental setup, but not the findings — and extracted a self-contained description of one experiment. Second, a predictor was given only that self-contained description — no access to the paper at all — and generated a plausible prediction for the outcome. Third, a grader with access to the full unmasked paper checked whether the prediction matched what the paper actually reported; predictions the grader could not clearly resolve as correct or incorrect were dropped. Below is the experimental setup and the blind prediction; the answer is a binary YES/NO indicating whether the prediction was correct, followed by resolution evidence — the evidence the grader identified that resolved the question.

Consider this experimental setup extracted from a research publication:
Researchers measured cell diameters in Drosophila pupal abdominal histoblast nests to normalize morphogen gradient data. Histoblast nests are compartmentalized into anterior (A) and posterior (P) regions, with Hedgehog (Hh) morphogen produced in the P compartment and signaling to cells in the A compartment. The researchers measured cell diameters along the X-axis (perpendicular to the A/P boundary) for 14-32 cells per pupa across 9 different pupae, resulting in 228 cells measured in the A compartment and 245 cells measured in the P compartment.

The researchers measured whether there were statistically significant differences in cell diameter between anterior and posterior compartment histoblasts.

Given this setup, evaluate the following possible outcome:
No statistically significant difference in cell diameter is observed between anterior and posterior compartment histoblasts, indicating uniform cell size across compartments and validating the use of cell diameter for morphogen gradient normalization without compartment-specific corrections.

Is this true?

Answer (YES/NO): YES